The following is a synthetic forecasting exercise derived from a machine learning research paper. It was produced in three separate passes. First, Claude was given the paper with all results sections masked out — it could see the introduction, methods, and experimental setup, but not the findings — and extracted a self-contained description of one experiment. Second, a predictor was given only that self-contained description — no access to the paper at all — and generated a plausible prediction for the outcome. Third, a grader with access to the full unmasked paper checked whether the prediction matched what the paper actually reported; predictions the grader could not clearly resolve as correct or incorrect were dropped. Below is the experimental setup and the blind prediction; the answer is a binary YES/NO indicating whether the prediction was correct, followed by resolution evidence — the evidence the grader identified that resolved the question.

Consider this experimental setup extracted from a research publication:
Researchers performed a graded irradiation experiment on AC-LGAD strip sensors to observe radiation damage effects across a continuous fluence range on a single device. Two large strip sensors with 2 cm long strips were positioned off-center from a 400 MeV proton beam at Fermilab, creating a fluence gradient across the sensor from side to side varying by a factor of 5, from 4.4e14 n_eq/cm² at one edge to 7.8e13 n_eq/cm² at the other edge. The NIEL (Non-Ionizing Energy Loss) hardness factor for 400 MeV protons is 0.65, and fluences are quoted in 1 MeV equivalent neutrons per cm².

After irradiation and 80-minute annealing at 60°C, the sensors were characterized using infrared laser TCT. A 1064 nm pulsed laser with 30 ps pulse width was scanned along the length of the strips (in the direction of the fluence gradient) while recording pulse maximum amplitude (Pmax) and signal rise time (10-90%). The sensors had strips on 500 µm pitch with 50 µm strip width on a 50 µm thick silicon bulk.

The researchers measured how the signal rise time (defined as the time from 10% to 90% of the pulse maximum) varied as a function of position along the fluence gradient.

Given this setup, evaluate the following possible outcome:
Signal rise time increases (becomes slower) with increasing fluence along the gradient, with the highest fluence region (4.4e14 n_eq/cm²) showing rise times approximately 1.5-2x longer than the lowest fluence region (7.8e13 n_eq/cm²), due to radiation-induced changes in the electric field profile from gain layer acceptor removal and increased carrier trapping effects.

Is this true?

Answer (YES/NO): NO